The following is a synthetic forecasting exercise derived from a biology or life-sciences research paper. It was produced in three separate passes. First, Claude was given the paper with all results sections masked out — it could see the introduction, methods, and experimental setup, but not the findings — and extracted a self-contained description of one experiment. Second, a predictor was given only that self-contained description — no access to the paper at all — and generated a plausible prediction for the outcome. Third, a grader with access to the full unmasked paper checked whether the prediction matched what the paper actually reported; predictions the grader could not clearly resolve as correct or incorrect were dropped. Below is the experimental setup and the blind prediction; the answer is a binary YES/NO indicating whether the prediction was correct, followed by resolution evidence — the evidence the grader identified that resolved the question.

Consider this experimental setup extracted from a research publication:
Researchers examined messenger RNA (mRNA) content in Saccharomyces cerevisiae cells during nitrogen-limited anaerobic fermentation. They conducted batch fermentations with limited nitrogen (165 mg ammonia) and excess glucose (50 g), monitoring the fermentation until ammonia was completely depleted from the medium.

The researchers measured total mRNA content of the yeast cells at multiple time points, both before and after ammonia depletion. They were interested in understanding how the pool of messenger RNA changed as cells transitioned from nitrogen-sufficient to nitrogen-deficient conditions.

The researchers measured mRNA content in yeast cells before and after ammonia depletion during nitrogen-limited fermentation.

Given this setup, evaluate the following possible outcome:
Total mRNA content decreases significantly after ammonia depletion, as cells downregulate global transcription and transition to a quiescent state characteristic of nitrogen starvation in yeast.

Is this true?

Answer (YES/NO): NO